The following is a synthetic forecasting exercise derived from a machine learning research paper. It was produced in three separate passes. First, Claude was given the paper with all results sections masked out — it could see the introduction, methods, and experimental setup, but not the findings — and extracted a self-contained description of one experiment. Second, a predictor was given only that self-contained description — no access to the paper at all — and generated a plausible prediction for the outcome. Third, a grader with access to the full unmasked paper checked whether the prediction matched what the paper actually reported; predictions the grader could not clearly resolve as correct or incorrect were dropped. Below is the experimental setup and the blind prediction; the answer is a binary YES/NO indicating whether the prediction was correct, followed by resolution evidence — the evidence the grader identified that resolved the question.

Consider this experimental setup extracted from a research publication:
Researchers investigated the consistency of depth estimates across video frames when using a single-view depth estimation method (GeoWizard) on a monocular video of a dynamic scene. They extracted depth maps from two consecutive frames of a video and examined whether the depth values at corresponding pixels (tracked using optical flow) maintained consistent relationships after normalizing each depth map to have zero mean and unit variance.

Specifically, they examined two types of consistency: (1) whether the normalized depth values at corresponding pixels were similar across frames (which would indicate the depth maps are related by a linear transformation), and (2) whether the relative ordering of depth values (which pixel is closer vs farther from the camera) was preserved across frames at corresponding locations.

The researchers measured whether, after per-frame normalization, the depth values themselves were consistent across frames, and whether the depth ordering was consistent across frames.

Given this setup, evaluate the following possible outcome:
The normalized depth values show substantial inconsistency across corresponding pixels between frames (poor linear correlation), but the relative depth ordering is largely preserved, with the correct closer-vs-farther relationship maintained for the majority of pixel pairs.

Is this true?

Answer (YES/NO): YES